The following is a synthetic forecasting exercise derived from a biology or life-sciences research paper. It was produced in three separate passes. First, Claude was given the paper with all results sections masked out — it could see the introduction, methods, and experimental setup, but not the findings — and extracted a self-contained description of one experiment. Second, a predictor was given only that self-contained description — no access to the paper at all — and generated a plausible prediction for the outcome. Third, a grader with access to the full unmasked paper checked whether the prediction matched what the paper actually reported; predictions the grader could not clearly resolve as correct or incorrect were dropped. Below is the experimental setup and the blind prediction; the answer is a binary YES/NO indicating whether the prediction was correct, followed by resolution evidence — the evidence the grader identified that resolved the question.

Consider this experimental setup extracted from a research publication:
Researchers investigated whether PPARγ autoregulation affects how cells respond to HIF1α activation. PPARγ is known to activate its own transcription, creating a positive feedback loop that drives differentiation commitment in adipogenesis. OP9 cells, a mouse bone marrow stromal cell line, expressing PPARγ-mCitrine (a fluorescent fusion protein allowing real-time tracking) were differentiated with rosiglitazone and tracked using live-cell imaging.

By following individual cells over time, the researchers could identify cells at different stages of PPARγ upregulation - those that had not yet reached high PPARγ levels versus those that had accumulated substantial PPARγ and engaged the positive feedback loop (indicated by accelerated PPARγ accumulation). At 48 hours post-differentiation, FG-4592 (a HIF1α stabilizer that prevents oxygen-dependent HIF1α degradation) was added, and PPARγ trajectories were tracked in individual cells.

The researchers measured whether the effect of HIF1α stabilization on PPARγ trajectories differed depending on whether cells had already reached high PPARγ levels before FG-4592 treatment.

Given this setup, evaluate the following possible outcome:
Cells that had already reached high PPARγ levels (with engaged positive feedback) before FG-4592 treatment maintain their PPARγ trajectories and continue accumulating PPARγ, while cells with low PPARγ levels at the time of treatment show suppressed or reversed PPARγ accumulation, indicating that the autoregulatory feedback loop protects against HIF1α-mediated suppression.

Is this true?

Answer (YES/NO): NO